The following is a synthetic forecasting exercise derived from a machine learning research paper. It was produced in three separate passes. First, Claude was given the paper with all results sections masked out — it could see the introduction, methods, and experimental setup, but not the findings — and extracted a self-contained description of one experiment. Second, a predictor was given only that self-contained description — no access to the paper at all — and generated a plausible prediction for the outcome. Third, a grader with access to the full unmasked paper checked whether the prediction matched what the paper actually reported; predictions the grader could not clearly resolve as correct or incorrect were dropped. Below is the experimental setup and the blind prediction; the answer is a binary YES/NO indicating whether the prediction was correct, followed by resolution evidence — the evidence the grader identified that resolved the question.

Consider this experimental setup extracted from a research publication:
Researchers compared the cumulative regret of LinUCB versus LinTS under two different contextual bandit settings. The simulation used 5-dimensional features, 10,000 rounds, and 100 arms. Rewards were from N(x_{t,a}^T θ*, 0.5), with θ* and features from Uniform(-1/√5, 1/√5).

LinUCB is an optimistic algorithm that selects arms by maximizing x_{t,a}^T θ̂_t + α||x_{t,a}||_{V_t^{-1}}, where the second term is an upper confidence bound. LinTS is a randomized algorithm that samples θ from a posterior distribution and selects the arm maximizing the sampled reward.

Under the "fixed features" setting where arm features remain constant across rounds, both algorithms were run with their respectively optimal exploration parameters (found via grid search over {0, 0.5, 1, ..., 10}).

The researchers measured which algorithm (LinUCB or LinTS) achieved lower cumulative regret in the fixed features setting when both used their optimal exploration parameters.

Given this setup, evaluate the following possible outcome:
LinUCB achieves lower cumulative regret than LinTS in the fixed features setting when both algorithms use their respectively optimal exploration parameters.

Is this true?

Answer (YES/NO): NO